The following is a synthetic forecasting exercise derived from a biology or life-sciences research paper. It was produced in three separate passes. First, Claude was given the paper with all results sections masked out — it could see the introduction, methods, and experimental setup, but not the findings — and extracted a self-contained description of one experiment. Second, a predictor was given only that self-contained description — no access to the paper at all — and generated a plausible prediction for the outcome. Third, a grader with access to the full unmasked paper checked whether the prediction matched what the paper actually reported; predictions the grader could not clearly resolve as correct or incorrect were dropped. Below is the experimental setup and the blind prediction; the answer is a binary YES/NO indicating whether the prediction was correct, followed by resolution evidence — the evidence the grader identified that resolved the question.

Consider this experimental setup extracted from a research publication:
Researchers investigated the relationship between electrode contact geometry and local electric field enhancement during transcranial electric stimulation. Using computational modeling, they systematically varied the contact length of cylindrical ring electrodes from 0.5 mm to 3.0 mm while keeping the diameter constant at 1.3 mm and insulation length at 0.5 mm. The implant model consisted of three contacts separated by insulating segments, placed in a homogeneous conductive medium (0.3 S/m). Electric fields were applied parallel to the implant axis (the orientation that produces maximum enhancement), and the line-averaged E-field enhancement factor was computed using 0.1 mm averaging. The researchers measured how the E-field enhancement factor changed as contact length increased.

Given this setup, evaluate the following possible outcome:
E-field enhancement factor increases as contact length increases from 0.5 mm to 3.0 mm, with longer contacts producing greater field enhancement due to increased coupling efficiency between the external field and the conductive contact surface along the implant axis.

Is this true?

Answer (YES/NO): YES